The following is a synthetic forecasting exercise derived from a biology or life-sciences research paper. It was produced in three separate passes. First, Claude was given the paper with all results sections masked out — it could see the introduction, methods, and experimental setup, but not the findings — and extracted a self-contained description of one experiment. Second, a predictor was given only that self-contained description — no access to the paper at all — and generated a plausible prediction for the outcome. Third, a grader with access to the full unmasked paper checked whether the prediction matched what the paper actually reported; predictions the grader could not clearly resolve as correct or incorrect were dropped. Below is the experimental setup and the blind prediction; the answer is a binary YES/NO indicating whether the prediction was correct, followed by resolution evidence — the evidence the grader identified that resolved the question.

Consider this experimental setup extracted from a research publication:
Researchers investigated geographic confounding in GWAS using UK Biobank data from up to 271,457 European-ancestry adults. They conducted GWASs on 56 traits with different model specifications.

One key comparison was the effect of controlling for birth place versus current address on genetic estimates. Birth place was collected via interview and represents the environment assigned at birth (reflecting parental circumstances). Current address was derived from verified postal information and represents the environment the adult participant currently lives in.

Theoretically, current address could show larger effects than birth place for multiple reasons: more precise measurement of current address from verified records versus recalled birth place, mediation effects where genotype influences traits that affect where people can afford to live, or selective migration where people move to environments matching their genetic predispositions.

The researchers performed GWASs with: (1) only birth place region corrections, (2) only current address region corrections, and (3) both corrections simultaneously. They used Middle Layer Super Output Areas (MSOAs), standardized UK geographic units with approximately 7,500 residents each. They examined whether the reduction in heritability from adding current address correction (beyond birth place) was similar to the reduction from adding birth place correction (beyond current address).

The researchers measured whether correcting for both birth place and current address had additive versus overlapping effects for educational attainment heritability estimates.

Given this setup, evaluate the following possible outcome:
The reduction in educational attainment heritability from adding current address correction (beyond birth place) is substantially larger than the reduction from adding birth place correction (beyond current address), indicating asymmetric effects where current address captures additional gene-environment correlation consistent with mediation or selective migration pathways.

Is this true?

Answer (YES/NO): YES